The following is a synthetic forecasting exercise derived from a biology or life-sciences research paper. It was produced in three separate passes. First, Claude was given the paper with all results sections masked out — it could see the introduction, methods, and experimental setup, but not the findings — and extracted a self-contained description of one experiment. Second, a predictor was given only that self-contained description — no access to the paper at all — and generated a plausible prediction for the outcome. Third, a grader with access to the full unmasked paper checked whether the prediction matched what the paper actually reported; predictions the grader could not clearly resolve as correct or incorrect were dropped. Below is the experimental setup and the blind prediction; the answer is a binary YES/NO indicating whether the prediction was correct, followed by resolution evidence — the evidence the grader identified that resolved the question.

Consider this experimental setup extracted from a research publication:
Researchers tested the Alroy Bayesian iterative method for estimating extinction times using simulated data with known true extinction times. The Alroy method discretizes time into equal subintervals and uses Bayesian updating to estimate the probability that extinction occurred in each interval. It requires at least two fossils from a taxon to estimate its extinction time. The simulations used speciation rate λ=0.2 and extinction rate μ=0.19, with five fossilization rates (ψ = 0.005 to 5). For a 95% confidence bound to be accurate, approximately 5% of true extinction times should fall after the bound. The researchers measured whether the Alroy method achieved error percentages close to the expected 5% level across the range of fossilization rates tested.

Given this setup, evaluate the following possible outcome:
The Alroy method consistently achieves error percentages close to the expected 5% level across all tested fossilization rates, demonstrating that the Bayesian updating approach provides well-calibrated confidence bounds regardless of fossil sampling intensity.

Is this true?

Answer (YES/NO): NO